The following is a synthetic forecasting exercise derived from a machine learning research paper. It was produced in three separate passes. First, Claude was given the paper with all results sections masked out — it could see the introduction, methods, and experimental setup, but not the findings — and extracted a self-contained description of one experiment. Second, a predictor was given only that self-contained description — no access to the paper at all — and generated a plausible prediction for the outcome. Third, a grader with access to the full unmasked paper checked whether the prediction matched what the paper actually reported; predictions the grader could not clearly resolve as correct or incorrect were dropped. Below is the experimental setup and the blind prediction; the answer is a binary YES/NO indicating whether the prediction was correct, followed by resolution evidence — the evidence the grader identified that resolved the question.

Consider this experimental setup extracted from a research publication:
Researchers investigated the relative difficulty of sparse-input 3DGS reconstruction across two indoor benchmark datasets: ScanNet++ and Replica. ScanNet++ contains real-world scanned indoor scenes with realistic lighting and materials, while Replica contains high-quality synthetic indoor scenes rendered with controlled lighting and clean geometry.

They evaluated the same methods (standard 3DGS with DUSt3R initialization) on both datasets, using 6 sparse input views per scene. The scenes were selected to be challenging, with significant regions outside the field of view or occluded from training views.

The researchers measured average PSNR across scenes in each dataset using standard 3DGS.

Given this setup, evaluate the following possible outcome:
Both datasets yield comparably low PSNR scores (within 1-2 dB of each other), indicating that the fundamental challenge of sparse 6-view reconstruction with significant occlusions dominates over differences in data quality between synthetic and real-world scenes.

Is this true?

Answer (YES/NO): YES